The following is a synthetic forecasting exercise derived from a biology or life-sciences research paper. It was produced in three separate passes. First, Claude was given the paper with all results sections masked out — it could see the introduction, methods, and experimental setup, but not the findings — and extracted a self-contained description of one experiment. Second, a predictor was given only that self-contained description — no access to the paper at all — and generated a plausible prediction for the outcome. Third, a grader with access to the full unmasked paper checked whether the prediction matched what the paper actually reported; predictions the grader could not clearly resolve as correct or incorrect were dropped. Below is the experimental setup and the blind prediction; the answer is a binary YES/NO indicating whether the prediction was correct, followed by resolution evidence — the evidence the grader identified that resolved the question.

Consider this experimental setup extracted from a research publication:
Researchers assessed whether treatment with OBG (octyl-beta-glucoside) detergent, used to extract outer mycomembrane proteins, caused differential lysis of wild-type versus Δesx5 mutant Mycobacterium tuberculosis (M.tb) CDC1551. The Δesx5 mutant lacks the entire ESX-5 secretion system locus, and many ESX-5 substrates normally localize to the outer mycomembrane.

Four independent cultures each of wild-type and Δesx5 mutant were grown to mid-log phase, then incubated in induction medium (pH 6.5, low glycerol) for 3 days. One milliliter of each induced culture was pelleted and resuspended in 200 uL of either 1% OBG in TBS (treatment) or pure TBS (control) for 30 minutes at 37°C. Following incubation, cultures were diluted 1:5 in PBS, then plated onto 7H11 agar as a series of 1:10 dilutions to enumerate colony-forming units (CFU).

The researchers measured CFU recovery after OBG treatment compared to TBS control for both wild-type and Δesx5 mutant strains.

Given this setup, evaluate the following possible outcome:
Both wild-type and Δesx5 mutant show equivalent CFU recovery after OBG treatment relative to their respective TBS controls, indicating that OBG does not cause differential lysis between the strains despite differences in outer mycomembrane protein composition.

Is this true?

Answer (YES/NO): YES